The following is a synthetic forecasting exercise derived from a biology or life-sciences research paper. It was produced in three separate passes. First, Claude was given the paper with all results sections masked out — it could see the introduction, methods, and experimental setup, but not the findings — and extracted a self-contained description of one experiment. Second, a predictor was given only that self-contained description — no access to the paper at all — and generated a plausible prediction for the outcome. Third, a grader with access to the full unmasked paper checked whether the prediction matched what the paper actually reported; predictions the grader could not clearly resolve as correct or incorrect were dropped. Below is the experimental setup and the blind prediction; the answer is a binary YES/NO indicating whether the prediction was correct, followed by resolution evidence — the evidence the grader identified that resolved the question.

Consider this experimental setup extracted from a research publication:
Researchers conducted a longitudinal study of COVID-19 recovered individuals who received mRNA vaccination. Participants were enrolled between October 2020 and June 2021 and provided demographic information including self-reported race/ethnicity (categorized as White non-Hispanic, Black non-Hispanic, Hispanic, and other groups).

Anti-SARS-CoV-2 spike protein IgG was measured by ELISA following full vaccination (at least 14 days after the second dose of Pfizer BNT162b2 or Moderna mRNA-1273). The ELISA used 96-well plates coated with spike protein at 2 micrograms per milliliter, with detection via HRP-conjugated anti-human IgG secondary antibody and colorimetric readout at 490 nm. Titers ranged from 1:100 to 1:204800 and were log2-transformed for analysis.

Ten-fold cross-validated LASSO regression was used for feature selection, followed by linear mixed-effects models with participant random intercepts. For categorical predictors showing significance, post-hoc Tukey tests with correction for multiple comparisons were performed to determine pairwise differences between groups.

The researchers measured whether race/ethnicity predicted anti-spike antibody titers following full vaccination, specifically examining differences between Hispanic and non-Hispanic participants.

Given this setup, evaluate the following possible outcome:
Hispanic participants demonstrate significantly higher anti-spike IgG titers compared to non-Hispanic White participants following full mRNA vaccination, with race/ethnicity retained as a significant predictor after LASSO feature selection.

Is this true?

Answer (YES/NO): YES